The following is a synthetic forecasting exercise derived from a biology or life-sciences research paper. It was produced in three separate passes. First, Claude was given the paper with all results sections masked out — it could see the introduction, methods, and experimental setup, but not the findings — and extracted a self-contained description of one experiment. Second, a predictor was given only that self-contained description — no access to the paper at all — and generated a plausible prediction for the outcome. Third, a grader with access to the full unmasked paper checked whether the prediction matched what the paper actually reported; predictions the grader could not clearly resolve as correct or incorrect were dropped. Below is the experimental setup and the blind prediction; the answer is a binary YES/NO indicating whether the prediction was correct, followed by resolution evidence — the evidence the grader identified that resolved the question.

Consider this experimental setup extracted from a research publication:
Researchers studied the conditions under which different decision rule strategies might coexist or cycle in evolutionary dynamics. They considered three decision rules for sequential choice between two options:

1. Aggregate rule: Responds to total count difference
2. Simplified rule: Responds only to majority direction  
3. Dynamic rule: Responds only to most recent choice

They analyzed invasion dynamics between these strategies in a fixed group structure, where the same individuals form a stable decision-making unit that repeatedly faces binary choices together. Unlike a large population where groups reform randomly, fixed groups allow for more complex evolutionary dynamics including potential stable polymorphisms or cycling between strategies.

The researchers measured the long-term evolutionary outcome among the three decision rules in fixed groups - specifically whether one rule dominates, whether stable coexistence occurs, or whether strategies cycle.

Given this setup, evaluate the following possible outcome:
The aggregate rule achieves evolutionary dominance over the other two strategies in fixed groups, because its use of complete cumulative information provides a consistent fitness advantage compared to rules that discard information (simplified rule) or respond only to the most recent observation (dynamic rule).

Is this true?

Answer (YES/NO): NO